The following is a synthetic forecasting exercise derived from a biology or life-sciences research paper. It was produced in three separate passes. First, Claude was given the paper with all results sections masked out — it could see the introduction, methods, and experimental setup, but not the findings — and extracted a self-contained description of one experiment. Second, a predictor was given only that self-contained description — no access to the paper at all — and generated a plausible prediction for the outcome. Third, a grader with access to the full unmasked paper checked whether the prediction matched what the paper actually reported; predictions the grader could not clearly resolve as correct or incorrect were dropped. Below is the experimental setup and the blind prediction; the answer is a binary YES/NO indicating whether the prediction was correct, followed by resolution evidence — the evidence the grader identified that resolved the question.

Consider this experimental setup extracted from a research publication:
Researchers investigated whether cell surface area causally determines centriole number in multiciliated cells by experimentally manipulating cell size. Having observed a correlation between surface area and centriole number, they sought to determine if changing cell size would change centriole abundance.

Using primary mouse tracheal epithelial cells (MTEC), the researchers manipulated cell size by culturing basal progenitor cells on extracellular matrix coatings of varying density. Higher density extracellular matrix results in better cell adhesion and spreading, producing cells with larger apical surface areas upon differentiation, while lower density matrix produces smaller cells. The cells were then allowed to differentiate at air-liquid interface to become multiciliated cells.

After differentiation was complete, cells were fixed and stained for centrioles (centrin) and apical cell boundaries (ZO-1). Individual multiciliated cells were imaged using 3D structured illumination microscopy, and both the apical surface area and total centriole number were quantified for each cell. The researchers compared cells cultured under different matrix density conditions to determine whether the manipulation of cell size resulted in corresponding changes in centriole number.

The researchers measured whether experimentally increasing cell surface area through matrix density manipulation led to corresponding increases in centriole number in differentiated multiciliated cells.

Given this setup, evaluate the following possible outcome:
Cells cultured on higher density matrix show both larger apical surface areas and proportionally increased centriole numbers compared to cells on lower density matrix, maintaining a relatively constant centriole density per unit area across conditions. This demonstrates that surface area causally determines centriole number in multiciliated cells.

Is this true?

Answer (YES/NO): NO